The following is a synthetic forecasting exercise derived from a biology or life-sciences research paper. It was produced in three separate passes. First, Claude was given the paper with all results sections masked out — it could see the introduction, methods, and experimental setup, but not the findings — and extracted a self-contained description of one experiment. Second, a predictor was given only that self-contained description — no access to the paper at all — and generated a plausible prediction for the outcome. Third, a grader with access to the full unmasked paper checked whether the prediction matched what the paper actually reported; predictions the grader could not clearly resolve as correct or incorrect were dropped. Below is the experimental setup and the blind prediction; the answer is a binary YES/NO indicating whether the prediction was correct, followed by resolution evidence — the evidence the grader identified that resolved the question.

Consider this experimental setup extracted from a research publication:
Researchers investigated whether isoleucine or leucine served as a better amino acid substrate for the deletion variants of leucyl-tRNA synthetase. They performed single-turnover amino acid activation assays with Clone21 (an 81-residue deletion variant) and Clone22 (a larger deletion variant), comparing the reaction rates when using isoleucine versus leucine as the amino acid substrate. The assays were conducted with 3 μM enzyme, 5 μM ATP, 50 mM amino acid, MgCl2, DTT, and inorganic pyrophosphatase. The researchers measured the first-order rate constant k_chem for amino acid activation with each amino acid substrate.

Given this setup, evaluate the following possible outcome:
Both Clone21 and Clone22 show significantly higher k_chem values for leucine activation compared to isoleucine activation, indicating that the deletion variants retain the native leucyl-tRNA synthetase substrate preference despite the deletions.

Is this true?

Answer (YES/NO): NO